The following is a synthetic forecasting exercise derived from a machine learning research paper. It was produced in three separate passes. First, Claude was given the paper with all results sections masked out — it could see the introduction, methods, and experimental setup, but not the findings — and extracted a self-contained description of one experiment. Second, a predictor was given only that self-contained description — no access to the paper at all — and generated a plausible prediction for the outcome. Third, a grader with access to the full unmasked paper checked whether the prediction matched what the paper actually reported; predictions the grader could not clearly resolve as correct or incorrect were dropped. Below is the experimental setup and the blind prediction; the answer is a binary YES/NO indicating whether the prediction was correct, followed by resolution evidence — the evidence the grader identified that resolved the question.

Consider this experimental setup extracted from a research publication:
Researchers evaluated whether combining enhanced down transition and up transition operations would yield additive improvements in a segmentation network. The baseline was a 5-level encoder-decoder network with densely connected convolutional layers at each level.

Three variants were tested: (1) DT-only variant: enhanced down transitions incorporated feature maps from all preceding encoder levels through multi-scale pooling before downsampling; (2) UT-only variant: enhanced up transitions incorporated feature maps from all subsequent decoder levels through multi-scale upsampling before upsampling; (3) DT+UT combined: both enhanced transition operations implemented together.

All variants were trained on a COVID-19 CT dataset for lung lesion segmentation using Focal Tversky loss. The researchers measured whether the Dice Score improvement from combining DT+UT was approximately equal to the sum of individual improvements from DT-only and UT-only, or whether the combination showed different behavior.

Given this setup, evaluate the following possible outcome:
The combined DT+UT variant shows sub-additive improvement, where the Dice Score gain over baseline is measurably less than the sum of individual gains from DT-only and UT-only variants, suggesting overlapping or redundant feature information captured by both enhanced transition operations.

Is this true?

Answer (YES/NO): NO